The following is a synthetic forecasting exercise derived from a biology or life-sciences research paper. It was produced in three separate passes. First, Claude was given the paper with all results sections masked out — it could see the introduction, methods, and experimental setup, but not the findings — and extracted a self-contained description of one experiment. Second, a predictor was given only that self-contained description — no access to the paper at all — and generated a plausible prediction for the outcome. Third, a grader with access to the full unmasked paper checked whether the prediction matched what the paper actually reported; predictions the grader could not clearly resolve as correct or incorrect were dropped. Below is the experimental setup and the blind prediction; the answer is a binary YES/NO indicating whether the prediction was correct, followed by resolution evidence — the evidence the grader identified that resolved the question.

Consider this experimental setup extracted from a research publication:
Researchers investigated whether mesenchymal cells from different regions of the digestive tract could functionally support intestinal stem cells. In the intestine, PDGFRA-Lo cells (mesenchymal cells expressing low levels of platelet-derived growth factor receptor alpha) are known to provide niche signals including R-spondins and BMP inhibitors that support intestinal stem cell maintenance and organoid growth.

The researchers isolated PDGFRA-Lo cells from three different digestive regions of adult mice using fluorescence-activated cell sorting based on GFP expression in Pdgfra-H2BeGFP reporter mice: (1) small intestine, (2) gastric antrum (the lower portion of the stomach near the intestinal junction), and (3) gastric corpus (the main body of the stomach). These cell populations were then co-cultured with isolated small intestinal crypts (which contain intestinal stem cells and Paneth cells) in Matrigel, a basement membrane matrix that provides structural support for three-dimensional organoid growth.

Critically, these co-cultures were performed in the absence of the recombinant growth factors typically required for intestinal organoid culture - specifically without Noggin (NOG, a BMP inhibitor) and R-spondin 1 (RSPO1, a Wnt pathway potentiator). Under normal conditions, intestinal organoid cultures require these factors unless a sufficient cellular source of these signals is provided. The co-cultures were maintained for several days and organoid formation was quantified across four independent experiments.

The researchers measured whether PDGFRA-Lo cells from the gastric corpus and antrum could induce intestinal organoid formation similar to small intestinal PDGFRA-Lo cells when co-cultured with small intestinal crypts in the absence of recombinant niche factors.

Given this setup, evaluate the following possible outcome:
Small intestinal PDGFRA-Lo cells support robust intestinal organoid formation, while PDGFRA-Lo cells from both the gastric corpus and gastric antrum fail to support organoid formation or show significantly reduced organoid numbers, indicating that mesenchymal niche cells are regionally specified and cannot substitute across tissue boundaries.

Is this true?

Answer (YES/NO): YES